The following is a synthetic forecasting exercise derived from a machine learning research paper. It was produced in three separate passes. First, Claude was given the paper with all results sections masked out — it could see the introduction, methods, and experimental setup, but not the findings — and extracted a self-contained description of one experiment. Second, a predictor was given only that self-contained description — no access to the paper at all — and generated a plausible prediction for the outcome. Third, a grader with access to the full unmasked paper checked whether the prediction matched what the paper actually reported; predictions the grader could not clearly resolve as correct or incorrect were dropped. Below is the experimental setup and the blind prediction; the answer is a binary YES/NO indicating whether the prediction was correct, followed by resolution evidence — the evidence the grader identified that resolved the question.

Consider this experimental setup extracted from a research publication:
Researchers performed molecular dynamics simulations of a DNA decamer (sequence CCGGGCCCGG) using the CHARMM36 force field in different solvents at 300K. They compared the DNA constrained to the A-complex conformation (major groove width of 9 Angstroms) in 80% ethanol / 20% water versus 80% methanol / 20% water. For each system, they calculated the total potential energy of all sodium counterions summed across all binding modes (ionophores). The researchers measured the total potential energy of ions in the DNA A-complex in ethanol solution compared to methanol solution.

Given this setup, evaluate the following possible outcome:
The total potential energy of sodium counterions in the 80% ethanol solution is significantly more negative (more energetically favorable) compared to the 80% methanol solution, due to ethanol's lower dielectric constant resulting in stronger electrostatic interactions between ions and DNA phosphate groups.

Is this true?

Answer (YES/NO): YES